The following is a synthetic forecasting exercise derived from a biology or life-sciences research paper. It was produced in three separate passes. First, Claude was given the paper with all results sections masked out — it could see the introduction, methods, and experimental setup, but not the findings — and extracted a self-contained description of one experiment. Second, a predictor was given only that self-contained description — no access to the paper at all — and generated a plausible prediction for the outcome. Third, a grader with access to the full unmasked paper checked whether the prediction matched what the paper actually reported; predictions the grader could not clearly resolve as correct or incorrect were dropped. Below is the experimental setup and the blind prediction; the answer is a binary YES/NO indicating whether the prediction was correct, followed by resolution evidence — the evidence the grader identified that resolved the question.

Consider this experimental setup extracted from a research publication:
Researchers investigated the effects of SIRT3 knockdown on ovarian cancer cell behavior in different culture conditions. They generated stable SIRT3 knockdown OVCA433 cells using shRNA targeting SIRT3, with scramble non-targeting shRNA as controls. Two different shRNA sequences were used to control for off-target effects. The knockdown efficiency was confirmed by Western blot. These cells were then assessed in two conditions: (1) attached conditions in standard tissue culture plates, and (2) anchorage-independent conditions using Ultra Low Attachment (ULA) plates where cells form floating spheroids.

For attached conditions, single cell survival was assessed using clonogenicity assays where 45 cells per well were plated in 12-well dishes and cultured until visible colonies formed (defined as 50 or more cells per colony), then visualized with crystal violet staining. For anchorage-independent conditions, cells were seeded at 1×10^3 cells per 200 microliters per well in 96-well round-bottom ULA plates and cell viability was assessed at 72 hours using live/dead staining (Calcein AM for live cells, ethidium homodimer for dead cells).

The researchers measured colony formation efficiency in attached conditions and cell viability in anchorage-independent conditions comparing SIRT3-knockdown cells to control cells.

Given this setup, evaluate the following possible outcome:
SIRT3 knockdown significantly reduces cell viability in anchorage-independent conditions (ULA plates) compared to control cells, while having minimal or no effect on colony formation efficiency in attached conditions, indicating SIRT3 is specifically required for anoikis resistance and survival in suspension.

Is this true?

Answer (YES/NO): NO